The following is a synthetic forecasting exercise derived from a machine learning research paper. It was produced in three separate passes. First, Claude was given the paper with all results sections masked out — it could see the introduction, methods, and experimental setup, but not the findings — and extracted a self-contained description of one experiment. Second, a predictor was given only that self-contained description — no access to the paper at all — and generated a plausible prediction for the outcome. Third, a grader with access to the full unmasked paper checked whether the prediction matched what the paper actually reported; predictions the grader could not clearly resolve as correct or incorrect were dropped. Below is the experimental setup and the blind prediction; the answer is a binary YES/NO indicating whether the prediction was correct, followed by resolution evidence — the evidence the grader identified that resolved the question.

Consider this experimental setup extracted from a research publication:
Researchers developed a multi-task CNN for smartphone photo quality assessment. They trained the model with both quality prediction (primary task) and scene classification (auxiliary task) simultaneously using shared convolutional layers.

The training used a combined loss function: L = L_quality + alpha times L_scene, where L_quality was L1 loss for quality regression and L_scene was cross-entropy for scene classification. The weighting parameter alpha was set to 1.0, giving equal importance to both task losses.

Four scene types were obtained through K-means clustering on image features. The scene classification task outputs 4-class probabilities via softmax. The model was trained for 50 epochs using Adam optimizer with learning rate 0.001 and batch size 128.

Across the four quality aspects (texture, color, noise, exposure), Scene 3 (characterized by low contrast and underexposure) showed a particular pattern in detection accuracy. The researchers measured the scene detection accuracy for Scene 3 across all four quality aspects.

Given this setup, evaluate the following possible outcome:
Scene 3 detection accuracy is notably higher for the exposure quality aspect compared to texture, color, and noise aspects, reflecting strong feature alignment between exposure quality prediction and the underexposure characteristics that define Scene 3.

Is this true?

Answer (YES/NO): NO